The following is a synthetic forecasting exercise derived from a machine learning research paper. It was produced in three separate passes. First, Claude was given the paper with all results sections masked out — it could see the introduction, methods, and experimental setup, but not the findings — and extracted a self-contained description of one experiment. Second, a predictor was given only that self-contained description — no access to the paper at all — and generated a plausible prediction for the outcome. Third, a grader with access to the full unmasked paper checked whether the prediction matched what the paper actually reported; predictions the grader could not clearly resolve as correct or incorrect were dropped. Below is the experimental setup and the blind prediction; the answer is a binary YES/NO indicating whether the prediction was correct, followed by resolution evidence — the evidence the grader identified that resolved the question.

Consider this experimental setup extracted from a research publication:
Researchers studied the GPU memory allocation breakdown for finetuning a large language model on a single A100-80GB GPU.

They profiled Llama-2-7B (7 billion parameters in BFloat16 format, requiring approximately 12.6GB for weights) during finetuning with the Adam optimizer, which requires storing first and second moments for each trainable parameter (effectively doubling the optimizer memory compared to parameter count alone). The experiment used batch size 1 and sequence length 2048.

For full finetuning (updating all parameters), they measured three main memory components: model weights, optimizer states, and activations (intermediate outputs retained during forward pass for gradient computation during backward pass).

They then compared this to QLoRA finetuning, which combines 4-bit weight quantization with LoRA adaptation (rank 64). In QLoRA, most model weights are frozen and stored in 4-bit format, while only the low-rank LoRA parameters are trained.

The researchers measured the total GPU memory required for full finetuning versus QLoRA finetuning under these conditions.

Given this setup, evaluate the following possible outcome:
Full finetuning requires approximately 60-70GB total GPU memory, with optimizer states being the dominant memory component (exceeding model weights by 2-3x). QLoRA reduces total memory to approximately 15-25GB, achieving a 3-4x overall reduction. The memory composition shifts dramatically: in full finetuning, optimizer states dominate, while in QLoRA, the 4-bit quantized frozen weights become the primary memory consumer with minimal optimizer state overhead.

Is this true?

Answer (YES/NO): NO